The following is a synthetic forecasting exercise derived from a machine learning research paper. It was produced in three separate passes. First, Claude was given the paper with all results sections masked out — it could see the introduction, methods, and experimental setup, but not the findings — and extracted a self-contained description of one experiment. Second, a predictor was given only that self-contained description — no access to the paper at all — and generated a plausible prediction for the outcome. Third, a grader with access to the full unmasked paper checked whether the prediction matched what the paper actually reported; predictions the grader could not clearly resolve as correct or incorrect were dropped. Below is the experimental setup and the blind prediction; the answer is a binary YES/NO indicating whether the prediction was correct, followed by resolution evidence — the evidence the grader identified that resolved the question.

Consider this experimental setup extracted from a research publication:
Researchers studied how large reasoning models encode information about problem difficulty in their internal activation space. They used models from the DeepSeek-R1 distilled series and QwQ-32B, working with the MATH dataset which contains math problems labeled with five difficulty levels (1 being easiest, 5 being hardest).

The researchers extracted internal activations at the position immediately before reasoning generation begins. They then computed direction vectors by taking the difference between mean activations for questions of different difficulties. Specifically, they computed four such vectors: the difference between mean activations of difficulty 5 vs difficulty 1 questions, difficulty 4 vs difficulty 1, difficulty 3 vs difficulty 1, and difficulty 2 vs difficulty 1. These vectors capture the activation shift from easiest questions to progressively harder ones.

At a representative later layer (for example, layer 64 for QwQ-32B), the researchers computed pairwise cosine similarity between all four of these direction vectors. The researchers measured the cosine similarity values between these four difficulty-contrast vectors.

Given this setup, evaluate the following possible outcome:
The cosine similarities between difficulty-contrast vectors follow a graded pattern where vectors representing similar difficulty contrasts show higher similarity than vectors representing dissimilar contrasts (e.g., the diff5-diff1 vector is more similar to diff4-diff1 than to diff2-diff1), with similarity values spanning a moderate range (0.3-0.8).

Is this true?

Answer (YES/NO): NO